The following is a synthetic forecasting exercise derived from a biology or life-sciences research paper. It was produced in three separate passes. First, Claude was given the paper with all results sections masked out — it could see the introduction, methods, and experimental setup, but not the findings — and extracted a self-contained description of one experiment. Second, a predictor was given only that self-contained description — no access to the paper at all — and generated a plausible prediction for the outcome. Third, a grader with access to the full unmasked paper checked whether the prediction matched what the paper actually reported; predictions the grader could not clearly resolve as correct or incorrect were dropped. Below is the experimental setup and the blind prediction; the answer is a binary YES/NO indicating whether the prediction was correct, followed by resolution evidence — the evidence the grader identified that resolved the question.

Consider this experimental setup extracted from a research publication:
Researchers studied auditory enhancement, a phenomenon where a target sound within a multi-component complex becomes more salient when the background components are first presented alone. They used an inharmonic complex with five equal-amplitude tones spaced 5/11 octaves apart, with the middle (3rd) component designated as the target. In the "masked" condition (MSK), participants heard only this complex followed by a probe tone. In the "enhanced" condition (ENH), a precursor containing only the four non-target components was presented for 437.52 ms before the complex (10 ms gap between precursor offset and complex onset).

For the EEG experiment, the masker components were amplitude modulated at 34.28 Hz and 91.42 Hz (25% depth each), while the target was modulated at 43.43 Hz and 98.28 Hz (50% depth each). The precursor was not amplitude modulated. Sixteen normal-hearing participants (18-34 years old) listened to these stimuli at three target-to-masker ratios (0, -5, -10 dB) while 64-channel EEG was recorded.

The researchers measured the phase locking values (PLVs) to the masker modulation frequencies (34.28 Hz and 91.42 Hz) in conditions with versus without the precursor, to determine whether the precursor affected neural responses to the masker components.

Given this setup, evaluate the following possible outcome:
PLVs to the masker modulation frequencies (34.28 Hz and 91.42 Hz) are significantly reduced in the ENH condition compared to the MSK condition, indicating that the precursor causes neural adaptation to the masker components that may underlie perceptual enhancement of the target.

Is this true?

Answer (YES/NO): NO